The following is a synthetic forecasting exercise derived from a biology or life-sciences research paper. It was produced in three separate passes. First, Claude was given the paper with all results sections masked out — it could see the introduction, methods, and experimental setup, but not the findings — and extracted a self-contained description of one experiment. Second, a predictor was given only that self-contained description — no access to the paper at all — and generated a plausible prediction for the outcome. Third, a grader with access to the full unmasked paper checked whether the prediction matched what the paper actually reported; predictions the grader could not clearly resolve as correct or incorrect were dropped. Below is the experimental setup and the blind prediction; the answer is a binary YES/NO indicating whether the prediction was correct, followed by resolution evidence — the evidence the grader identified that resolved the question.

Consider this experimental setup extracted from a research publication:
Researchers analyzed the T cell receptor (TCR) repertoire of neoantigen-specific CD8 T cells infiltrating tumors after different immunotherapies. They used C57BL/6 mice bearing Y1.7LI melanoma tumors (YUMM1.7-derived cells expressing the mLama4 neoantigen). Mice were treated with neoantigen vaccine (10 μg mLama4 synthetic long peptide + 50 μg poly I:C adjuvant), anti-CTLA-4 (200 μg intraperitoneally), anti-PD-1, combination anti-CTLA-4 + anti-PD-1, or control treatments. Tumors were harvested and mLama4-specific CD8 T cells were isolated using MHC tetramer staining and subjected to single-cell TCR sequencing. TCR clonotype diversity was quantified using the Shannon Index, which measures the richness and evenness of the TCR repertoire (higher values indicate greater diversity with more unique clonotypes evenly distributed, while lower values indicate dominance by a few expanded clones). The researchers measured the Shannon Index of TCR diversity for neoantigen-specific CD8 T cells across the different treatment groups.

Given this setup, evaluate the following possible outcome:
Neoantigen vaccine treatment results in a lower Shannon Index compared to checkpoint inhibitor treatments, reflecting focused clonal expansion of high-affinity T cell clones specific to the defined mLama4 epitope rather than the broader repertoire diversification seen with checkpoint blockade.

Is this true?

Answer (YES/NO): YES